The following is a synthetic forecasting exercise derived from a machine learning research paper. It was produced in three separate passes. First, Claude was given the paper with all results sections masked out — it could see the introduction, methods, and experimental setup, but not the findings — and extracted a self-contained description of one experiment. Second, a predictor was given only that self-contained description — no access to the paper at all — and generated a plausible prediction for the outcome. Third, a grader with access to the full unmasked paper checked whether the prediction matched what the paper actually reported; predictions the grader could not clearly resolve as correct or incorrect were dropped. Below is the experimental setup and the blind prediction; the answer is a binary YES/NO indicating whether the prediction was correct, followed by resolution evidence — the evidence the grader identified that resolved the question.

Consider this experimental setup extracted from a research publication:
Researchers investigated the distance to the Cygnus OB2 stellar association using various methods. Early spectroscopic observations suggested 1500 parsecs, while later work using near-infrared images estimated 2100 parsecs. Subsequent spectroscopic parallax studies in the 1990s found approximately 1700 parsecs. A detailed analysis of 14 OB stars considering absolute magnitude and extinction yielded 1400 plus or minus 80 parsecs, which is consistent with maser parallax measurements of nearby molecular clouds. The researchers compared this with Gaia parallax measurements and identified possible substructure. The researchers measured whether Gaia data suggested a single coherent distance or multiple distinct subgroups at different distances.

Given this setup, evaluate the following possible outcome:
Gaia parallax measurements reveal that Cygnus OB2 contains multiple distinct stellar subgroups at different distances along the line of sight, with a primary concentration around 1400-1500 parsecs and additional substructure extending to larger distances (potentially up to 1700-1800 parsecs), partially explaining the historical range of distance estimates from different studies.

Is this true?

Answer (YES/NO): NO